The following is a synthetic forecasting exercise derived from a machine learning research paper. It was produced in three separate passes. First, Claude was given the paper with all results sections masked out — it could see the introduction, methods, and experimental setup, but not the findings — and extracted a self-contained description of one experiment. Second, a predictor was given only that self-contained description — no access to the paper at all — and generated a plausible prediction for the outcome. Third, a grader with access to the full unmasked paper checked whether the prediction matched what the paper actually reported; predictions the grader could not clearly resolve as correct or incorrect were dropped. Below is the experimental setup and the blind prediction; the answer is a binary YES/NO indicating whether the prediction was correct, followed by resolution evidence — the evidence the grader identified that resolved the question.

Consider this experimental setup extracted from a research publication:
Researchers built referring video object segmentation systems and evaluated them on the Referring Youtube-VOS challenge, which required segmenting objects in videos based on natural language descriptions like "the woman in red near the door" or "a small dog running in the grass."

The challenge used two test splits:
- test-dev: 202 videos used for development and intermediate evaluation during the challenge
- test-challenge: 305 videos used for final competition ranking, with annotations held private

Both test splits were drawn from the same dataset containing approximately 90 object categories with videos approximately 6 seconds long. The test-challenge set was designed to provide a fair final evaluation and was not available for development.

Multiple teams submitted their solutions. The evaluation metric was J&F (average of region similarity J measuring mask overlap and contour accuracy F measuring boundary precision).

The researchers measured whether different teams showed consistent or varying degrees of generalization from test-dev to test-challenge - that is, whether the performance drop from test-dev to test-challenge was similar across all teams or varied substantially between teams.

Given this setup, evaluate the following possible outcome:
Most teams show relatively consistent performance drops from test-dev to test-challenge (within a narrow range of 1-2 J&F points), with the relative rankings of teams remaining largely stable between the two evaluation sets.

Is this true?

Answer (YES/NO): NO